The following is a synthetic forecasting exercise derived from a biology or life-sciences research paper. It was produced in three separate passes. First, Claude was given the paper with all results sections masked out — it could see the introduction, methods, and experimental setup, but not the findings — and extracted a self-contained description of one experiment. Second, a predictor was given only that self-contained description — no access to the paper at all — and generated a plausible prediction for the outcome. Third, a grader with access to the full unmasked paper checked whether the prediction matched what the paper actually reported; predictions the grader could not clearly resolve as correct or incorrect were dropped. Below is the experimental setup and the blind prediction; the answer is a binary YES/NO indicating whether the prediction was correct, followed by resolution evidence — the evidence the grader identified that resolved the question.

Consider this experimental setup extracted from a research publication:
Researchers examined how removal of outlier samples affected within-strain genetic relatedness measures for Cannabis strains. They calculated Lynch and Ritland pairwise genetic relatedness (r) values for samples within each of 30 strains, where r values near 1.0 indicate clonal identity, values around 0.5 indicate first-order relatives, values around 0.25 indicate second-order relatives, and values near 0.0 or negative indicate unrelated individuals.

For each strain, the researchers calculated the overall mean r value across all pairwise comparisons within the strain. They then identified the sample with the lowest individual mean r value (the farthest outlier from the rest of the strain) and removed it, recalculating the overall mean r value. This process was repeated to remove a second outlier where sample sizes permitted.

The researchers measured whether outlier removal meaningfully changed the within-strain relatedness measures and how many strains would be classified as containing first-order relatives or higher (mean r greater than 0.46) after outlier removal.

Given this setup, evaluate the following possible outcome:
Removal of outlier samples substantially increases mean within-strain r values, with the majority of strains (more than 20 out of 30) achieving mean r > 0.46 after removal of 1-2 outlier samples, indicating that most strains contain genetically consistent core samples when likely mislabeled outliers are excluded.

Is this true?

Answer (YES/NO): NO